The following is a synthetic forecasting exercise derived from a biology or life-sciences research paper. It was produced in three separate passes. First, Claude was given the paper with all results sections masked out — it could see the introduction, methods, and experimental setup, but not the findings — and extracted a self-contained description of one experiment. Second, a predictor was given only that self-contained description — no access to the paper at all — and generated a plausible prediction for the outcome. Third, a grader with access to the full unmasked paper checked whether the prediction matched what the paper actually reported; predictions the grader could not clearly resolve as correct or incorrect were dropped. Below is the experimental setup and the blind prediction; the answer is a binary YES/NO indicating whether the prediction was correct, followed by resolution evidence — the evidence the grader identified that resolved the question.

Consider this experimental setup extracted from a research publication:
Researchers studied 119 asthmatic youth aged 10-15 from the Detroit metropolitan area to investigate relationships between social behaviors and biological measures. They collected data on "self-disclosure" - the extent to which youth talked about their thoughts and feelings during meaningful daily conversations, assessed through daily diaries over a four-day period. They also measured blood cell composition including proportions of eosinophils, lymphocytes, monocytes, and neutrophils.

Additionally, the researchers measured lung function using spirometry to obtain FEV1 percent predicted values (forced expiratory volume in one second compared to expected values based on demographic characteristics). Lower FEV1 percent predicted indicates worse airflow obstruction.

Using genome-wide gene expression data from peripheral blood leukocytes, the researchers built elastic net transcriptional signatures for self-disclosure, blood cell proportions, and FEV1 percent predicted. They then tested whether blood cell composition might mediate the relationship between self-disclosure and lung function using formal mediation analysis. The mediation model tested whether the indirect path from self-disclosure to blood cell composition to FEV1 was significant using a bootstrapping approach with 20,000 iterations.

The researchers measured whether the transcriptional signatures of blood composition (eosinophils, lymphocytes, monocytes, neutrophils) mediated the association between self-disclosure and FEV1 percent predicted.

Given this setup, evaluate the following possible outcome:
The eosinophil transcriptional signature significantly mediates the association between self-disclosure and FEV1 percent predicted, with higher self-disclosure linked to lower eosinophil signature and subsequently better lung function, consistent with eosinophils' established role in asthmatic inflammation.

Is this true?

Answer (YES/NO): NO